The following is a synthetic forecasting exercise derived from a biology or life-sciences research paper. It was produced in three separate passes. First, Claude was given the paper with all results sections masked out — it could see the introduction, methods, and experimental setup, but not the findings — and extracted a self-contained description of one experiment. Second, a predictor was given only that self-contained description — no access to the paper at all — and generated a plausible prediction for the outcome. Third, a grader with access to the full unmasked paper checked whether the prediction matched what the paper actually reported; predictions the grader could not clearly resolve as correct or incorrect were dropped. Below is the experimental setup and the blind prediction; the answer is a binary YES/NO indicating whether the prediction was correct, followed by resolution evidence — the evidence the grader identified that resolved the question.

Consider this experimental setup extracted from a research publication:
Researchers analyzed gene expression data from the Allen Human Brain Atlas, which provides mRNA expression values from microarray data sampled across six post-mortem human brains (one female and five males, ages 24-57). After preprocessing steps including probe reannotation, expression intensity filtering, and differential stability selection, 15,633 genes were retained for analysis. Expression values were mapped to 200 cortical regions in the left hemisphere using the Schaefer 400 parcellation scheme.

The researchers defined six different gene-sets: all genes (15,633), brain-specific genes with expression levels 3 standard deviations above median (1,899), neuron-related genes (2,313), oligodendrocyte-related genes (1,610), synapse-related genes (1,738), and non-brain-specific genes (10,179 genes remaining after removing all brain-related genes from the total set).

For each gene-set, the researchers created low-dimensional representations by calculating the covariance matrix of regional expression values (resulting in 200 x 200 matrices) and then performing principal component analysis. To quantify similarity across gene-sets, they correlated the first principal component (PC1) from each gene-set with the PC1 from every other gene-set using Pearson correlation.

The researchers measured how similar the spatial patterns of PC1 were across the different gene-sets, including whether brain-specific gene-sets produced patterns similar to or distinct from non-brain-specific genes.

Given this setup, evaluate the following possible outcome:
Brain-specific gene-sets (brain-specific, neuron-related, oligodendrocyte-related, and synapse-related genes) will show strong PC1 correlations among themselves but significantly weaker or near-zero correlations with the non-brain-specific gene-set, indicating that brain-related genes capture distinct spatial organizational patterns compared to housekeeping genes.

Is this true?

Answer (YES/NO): NO